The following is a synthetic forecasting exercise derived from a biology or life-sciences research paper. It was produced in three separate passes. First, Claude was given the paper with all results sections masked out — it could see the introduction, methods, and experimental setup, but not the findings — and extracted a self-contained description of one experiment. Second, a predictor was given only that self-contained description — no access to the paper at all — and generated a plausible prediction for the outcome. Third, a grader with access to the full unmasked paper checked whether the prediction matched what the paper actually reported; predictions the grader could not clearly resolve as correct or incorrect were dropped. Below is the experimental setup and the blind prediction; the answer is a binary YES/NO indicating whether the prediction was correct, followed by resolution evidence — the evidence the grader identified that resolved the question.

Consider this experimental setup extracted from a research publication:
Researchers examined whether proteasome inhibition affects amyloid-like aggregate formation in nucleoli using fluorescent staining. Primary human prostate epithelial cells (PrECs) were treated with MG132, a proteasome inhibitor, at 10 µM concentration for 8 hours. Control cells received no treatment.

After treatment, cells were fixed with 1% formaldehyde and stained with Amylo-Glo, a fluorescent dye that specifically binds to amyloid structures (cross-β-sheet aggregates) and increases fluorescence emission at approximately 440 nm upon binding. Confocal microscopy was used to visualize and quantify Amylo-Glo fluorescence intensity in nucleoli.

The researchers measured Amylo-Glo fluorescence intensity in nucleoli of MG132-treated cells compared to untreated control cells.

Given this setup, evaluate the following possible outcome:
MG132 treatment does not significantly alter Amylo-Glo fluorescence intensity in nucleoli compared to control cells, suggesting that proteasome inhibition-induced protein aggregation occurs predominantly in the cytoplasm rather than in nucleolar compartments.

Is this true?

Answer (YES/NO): NO